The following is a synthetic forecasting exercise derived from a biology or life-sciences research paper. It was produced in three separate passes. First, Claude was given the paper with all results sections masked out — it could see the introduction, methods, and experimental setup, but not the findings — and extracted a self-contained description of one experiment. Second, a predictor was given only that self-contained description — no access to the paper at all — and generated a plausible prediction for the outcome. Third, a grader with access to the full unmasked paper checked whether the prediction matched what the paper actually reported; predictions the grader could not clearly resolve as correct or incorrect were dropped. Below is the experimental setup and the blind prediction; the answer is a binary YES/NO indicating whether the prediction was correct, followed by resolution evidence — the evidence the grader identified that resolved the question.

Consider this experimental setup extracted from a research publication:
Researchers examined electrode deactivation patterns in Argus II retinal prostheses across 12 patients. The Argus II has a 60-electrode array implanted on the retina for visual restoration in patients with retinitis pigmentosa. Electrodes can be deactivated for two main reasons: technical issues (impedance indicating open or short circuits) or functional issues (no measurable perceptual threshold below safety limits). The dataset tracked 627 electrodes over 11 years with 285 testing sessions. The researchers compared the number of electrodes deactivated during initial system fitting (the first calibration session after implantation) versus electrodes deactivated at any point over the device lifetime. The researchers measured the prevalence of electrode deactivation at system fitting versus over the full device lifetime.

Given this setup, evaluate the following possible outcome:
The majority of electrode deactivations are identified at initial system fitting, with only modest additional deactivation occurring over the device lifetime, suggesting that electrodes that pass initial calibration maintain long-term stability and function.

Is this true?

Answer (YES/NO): NO